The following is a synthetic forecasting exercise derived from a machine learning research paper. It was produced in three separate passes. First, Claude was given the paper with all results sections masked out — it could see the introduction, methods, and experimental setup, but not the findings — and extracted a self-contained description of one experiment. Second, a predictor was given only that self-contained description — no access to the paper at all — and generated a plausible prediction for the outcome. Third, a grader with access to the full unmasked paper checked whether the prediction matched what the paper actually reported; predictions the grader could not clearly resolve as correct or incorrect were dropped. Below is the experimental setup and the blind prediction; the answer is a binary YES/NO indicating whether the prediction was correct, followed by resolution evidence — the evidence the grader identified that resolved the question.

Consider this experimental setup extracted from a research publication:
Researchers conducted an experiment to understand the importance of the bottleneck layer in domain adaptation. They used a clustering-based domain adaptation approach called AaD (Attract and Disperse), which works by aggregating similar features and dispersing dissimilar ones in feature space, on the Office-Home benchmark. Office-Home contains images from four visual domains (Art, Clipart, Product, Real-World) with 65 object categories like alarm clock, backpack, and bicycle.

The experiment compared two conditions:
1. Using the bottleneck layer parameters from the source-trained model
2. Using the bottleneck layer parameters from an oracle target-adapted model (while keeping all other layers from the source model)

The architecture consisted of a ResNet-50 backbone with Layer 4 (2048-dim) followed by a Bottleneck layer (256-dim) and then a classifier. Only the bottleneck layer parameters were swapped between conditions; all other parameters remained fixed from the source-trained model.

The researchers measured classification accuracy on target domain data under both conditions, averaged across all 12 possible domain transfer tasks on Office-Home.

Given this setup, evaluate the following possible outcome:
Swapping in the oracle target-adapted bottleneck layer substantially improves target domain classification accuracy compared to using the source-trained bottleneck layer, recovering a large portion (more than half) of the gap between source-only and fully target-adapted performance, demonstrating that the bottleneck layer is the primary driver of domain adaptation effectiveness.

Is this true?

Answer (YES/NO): NO